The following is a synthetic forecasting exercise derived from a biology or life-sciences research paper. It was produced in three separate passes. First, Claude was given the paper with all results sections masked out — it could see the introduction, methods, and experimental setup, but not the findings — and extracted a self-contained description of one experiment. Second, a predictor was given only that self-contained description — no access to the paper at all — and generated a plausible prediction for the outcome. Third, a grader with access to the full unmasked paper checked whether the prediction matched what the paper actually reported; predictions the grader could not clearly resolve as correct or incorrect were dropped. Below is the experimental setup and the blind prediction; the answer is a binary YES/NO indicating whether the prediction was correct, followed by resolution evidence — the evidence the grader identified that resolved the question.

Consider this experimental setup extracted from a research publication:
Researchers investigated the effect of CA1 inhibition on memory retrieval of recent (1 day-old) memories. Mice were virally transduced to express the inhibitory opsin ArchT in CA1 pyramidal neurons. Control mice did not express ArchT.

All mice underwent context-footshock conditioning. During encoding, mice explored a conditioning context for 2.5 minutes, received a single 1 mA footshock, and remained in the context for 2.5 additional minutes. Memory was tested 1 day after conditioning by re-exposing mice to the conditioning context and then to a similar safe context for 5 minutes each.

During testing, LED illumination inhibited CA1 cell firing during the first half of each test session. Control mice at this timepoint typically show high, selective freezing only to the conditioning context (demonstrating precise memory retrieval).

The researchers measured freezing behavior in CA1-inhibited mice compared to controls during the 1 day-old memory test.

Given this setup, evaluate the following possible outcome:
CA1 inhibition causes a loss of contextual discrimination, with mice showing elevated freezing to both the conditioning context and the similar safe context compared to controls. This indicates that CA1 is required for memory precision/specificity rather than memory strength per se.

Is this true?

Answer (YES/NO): NO